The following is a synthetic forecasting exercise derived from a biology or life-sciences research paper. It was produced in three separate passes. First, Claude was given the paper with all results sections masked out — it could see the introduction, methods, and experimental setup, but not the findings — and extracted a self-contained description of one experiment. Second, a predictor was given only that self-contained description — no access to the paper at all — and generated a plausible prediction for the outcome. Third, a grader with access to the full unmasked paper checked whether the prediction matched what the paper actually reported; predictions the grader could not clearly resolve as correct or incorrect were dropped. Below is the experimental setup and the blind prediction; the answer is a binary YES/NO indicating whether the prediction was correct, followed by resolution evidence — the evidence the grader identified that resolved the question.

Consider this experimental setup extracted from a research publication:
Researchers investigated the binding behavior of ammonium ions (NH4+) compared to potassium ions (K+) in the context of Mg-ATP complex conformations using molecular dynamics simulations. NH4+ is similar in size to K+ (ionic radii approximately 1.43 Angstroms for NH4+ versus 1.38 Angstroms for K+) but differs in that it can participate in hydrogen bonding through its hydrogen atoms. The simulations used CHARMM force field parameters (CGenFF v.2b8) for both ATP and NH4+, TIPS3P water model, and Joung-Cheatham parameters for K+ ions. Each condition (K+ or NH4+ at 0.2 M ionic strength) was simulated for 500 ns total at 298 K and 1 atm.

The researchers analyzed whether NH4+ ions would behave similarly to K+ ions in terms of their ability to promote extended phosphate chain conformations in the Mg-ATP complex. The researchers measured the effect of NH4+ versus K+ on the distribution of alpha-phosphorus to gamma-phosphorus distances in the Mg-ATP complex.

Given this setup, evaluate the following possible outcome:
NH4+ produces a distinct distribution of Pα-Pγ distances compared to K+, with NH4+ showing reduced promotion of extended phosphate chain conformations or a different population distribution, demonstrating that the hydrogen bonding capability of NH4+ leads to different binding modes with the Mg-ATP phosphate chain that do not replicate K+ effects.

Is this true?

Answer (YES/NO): NO